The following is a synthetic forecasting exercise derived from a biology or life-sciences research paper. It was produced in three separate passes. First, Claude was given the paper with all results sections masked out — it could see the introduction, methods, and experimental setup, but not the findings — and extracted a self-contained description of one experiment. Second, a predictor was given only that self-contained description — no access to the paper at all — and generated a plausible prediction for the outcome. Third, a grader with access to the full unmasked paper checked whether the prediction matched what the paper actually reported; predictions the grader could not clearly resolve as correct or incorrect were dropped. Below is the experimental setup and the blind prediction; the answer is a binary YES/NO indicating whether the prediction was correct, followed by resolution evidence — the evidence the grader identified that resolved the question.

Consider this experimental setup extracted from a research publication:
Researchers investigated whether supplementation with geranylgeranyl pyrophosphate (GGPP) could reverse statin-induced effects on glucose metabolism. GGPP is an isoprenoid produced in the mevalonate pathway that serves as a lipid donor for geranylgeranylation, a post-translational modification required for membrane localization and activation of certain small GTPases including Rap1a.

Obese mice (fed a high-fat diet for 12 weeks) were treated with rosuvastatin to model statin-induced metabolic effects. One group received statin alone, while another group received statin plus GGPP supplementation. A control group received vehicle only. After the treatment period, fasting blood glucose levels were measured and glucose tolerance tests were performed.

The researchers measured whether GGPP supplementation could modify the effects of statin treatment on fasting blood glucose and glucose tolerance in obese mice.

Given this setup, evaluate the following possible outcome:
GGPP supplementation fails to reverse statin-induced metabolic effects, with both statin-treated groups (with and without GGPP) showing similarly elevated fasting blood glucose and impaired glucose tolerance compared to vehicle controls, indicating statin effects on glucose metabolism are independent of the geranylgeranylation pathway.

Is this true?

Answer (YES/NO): NO